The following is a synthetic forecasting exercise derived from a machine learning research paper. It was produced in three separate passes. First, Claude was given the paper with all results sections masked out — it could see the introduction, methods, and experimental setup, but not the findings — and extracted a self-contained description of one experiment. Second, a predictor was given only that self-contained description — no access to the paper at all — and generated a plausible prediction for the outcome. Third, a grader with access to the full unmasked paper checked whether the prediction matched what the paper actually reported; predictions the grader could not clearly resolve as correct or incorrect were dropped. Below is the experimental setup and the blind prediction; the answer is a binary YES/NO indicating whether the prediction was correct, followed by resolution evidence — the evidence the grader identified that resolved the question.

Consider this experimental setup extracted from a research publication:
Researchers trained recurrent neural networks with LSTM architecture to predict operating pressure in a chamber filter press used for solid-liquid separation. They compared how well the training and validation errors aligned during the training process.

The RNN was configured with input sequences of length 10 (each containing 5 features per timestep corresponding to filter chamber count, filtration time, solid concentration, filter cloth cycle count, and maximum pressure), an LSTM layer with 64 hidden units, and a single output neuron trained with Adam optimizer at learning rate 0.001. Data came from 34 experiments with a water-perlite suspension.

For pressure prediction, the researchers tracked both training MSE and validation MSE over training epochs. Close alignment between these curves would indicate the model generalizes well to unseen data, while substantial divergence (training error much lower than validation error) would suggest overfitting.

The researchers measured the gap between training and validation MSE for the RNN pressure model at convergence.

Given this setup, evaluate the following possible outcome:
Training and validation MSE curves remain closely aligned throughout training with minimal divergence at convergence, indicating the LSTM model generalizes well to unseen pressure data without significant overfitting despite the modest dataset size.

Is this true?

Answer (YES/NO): YES